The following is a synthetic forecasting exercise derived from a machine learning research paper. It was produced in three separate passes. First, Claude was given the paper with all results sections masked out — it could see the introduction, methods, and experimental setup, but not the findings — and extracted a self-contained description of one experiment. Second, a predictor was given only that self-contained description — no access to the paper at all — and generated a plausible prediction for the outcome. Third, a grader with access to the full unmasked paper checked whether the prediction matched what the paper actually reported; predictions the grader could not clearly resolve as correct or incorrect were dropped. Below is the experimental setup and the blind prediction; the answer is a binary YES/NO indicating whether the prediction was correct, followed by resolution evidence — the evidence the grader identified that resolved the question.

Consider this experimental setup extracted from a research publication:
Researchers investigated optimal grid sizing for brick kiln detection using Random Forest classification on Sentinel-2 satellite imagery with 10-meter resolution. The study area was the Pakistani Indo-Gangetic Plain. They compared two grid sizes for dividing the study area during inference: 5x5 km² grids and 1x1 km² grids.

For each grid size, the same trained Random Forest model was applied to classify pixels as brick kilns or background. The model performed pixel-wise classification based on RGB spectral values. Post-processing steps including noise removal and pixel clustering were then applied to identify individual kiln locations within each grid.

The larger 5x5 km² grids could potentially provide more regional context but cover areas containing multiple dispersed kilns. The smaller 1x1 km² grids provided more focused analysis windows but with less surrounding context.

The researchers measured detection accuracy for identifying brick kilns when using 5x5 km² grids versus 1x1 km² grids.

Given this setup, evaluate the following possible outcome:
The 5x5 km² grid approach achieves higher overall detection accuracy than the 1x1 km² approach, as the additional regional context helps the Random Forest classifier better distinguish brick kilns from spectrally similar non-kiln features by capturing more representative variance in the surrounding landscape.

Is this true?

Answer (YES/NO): NO